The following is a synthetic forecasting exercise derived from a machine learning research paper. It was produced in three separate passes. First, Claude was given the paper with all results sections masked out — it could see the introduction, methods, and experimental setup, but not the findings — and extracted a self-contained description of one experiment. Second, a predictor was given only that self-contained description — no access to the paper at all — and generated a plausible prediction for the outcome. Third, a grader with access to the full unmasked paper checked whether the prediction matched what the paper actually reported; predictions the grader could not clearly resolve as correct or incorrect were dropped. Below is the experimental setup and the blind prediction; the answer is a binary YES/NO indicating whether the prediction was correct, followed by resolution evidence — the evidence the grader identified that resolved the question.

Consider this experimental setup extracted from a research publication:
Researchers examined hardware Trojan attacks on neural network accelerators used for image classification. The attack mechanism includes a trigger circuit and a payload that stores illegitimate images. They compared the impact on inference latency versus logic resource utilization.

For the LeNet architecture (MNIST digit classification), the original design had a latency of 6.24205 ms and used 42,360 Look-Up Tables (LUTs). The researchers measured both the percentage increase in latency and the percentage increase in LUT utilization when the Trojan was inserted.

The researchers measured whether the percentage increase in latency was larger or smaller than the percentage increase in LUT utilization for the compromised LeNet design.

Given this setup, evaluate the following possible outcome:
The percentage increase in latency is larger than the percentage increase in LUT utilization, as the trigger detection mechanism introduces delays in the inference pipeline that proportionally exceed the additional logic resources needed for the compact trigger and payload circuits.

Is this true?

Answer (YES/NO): NO